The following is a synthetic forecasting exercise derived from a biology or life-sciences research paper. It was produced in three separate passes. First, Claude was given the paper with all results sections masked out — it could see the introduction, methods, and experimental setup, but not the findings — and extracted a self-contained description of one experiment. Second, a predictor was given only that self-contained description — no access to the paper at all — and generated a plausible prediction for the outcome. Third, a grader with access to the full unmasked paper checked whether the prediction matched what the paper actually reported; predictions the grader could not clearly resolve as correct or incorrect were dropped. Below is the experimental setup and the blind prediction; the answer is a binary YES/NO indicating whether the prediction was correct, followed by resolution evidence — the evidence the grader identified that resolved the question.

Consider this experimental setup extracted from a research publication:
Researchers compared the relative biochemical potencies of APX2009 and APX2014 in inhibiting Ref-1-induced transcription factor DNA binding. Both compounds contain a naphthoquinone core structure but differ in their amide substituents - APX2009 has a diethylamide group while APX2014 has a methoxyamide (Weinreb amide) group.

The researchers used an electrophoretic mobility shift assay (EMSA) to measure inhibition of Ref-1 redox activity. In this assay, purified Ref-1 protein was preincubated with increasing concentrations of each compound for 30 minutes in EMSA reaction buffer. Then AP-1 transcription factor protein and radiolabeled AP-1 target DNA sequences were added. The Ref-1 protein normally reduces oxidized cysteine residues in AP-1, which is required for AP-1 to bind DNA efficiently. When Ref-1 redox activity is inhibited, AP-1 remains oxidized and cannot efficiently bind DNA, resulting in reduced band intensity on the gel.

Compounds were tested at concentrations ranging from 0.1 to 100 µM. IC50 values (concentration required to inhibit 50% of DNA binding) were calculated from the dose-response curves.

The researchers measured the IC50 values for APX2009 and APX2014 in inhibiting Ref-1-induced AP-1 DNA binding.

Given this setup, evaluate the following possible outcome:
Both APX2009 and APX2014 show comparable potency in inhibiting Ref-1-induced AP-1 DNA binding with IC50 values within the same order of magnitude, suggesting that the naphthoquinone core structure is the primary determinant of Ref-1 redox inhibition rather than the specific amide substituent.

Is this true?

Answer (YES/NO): NO